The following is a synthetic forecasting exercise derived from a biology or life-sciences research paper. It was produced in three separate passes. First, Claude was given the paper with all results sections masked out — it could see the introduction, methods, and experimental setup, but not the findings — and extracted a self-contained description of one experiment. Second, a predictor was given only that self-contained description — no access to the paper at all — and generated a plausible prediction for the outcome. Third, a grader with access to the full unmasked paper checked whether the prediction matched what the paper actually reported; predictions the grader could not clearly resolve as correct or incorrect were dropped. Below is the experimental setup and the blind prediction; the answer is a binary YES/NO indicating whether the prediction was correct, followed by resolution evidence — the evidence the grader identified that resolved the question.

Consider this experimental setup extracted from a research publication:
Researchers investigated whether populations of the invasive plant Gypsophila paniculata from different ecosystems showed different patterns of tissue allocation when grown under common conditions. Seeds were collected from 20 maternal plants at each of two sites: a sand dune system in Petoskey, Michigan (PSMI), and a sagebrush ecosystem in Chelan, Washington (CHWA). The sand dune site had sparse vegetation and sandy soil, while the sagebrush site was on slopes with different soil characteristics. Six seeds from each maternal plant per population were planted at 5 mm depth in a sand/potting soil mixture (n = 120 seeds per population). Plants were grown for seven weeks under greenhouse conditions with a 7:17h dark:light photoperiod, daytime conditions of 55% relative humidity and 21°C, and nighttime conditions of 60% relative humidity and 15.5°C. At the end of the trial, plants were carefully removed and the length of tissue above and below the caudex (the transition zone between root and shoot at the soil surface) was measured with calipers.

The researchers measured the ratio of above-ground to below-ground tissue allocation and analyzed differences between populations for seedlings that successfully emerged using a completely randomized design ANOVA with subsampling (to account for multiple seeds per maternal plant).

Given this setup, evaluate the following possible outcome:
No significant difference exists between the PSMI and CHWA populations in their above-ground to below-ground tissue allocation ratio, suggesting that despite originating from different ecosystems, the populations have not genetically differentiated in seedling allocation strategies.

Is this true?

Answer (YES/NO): YES